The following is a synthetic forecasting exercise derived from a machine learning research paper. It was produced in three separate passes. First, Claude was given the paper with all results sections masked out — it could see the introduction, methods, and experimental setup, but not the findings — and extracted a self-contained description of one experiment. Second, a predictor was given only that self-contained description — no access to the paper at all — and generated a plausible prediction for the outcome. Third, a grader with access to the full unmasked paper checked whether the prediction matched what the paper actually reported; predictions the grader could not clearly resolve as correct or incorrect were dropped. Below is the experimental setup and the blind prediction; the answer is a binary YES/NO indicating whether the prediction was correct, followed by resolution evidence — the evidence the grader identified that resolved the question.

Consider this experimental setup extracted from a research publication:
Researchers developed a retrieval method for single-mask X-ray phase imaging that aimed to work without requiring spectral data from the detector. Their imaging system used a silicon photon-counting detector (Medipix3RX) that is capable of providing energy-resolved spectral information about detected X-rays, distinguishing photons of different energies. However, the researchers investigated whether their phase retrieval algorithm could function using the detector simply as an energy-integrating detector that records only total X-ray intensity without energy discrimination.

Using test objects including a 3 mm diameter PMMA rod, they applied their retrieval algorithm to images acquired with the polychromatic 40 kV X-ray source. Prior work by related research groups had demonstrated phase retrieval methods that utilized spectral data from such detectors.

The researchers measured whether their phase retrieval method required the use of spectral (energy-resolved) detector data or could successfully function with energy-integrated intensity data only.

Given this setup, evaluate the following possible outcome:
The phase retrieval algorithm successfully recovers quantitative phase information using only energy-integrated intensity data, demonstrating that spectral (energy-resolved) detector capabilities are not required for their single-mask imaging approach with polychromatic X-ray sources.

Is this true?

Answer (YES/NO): YES